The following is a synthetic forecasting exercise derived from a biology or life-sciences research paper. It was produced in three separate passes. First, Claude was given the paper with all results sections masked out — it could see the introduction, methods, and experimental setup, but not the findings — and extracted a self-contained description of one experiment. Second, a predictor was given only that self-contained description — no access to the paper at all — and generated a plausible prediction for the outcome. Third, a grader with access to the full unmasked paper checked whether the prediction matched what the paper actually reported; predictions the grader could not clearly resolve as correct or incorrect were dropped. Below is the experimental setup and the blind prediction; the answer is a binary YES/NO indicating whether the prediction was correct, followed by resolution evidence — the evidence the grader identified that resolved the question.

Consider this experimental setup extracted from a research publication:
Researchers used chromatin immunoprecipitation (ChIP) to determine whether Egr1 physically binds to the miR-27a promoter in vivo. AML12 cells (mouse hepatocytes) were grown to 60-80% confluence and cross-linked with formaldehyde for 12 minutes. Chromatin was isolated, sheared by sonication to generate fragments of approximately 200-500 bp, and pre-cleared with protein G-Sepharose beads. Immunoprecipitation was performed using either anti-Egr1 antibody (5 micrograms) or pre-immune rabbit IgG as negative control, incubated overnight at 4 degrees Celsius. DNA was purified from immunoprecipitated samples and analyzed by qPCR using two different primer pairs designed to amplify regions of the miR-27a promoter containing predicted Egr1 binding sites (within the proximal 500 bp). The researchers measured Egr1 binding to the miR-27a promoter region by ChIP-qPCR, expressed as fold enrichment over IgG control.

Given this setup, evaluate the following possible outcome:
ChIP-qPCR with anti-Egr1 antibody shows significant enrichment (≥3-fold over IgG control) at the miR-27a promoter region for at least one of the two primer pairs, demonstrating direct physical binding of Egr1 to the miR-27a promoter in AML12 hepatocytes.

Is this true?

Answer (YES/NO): NO